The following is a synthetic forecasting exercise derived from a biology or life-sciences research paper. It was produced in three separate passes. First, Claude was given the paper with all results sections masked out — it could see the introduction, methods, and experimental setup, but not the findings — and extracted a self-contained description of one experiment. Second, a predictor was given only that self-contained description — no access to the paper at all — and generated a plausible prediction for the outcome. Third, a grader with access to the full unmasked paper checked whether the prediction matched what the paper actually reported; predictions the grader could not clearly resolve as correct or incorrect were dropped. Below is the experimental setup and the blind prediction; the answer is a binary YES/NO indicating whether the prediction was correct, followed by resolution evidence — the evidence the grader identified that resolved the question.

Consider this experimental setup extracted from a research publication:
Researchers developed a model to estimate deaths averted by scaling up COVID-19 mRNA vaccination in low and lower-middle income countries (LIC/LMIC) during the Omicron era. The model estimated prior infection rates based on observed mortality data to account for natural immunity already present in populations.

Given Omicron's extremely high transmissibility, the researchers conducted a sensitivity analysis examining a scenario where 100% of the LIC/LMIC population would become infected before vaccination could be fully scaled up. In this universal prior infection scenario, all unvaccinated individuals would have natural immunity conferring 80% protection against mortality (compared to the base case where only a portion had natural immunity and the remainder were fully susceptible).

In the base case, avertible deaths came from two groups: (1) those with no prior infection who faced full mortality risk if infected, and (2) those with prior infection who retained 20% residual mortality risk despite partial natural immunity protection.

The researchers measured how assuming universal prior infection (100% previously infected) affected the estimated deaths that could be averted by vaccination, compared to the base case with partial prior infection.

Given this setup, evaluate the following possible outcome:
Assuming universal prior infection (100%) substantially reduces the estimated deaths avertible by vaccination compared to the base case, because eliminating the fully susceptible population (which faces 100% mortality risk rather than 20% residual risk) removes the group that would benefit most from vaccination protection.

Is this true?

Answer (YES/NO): YES